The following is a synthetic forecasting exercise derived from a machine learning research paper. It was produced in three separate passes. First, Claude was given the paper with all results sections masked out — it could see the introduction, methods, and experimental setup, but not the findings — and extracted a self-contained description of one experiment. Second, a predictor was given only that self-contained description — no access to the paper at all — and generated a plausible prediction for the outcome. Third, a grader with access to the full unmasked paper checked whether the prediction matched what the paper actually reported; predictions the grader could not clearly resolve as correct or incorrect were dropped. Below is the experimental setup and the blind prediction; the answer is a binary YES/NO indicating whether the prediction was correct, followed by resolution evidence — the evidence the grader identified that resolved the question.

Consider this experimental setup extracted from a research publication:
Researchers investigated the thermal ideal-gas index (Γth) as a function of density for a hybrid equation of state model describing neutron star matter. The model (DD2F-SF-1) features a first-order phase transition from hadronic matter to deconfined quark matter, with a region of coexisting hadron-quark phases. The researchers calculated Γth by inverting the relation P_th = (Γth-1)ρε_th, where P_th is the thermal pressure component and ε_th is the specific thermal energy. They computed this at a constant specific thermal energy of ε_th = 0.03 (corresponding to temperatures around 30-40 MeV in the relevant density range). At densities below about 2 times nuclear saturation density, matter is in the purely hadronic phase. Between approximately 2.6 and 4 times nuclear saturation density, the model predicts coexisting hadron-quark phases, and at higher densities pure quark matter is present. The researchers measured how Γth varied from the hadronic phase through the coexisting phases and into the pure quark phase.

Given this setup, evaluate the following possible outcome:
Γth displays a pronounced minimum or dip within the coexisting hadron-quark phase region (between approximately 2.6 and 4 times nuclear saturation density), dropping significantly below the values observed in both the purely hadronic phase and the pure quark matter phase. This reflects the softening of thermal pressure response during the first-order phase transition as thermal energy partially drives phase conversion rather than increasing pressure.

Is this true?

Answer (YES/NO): YES